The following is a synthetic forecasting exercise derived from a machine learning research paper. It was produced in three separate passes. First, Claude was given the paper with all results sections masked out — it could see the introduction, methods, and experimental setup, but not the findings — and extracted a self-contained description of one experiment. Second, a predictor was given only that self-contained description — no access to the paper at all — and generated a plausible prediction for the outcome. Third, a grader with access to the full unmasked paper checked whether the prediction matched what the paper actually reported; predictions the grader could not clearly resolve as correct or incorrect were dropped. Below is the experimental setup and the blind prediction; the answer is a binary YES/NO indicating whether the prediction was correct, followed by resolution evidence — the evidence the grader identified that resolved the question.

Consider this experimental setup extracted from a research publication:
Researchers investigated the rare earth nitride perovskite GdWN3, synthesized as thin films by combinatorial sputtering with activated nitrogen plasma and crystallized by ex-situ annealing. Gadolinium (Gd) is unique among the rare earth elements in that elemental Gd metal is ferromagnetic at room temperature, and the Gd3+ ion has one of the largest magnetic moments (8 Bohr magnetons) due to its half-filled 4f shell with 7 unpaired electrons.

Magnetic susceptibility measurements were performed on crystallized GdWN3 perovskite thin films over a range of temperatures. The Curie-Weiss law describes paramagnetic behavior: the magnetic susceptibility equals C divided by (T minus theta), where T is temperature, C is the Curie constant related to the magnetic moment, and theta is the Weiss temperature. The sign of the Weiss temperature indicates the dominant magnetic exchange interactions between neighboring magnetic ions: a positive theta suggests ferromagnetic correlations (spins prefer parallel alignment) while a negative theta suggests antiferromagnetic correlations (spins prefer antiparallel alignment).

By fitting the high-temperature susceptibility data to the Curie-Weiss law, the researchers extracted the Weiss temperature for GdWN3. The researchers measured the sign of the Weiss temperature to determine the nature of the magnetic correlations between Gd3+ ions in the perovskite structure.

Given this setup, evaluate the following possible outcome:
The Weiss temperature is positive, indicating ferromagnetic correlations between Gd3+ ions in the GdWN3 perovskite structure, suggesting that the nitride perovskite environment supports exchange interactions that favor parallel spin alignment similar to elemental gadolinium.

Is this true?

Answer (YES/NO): NO